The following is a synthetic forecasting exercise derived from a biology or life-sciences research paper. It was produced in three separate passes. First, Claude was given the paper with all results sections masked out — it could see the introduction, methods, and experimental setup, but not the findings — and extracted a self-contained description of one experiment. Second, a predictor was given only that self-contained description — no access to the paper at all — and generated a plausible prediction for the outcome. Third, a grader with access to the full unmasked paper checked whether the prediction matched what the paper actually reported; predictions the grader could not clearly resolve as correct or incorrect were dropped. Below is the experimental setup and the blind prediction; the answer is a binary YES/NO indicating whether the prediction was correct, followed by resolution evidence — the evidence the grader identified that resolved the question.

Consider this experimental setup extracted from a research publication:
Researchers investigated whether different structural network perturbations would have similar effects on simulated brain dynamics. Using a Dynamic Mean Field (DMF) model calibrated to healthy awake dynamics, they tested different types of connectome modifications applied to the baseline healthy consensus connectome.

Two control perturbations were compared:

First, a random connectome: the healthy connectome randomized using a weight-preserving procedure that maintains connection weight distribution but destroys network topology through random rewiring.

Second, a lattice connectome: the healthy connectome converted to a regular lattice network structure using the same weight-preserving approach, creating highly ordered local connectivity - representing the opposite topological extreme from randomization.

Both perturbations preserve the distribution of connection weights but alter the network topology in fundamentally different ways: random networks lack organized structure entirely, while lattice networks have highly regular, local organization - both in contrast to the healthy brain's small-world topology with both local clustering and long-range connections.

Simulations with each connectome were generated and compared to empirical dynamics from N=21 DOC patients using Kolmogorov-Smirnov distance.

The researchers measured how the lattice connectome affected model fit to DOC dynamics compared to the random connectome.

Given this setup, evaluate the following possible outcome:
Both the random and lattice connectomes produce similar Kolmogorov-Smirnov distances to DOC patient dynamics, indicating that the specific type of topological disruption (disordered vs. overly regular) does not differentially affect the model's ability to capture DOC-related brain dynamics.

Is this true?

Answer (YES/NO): NO